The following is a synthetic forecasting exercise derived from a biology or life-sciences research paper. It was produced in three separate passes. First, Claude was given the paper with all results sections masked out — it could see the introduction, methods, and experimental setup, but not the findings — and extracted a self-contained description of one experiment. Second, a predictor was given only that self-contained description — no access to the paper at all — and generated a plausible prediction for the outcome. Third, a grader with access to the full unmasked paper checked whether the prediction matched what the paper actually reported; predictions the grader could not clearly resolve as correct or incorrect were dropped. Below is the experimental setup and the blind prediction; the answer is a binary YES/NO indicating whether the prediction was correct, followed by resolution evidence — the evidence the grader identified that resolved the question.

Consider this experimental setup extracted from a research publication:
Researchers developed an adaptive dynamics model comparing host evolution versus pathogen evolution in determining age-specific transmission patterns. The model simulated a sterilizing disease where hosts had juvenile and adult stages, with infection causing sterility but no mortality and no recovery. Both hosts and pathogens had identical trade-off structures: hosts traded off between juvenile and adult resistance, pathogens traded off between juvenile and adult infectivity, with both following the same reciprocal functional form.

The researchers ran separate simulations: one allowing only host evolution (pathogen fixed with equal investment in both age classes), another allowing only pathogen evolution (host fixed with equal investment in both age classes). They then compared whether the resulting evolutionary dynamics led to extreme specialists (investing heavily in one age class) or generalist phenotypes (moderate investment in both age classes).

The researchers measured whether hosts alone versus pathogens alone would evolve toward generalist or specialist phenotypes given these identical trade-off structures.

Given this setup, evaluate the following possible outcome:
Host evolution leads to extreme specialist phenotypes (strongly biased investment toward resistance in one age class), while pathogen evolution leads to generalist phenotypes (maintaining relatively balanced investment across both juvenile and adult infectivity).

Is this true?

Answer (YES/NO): NO